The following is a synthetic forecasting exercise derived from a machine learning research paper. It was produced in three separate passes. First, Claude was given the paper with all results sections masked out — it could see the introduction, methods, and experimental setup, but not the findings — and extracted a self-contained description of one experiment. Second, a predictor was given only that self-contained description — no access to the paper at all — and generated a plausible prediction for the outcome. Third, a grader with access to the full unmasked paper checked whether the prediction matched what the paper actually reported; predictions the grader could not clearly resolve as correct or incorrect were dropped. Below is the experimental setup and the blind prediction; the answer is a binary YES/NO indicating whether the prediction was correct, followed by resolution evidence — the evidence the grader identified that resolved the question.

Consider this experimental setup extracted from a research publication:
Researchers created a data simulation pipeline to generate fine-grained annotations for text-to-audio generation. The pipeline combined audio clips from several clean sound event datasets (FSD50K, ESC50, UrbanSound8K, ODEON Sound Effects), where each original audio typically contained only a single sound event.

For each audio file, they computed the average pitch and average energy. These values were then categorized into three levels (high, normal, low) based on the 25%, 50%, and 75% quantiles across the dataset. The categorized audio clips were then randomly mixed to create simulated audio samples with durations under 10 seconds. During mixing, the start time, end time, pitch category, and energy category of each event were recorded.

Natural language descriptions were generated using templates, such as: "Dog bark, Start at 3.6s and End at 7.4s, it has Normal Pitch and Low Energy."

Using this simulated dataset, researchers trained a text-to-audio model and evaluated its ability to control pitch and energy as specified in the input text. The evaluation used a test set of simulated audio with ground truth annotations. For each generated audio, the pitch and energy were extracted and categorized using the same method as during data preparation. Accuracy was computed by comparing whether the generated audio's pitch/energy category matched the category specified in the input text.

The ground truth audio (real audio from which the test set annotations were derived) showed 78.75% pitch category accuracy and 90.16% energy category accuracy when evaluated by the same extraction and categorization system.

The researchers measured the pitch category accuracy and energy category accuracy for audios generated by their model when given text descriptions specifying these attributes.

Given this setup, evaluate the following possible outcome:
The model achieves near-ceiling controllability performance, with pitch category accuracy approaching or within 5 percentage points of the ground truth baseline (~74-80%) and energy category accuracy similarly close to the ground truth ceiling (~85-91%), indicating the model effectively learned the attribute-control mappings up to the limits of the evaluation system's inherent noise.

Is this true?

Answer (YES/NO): NO